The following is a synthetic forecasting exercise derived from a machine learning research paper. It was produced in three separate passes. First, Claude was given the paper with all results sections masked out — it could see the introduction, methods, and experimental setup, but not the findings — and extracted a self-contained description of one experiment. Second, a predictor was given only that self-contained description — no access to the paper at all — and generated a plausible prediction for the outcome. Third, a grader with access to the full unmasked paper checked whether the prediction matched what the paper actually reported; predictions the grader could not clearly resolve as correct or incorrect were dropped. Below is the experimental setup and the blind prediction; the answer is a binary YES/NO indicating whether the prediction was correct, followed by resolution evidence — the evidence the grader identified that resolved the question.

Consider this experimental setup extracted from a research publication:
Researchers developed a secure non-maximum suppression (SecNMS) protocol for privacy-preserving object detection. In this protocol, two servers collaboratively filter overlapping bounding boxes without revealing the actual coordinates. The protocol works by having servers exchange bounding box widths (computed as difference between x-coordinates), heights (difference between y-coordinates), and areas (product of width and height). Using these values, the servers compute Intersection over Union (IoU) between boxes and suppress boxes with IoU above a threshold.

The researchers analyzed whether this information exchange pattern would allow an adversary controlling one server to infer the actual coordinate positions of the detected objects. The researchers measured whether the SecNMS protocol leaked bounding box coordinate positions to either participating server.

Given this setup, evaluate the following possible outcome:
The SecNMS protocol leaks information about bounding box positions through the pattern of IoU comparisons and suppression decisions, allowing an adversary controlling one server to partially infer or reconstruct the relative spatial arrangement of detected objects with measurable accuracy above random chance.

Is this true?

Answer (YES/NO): NO